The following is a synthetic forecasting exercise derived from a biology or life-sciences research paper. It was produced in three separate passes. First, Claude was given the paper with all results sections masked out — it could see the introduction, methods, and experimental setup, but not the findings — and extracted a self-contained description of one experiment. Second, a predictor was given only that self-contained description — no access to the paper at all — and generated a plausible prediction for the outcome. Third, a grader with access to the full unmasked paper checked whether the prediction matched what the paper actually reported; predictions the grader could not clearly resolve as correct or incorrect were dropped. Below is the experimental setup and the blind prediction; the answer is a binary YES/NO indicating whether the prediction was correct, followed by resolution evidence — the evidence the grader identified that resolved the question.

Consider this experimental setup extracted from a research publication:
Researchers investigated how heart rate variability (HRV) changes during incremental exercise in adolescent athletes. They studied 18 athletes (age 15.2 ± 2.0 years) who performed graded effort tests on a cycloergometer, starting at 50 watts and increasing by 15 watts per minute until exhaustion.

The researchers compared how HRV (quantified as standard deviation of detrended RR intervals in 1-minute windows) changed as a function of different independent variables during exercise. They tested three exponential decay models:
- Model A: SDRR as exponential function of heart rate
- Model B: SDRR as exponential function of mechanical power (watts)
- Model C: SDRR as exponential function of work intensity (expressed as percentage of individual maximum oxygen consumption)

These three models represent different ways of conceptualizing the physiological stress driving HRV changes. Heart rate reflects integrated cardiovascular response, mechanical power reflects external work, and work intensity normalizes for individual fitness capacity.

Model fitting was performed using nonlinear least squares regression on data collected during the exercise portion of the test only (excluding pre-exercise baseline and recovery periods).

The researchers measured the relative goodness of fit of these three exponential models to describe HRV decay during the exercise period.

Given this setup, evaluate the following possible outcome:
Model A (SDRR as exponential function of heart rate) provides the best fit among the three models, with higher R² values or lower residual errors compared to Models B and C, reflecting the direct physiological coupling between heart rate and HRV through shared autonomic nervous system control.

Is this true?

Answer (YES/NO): NO